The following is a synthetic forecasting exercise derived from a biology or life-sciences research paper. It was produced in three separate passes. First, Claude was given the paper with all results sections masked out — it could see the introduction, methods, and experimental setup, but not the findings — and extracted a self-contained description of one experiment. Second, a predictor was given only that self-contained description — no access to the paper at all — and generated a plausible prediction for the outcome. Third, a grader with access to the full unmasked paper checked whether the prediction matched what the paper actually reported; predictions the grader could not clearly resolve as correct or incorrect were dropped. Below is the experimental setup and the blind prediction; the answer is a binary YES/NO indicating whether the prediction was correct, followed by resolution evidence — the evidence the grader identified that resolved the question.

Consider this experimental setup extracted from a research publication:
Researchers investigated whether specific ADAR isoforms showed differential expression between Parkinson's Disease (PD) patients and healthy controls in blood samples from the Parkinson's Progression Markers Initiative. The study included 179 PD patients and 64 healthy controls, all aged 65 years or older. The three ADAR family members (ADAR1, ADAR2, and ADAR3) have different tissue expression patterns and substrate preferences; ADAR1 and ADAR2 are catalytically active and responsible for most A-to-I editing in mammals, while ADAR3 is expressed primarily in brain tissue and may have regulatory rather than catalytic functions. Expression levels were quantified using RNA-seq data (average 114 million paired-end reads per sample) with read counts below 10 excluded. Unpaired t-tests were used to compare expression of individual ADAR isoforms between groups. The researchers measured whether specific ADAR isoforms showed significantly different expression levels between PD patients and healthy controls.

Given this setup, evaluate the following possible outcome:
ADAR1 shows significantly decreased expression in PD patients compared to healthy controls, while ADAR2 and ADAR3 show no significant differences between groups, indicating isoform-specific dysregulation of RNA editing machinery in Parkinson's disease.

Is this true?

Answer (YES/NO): NO